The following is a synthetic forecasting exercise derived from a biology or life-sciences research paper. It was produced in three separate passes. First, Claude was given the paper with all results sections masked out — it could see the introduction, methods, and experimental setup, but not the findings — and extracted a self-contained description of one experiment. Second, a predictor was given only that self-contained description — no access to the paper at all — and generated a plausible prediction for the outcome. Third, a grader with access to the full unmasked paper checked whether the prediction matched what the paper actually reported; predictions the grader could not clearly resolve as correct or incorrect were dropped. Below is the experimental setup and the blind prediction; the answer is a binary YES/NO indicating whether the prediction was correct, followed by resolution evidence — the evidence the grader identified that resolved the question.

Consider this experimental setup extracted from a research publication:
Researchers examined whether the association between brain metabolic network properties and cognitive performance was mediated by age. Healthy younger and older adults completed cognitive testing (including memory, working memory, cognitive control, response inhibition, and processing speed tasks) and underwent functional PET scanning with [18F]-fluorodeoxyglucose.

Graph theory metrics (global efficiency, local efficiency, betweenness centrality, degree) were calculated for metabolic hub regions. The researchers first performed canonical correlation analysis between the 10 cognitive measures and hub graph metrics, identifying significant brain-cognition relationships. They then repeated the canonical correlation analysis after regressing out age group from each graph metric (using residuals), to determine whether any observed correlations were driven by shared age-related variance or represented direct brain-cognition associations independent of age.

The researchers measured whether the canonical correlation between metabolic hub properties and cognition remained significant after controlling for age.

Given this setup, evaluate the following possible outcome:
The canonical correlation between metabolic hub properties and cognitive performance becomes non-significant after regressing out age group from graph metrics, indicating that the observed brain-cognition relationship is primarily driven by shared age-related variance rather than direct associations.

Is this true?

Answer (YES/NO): YES